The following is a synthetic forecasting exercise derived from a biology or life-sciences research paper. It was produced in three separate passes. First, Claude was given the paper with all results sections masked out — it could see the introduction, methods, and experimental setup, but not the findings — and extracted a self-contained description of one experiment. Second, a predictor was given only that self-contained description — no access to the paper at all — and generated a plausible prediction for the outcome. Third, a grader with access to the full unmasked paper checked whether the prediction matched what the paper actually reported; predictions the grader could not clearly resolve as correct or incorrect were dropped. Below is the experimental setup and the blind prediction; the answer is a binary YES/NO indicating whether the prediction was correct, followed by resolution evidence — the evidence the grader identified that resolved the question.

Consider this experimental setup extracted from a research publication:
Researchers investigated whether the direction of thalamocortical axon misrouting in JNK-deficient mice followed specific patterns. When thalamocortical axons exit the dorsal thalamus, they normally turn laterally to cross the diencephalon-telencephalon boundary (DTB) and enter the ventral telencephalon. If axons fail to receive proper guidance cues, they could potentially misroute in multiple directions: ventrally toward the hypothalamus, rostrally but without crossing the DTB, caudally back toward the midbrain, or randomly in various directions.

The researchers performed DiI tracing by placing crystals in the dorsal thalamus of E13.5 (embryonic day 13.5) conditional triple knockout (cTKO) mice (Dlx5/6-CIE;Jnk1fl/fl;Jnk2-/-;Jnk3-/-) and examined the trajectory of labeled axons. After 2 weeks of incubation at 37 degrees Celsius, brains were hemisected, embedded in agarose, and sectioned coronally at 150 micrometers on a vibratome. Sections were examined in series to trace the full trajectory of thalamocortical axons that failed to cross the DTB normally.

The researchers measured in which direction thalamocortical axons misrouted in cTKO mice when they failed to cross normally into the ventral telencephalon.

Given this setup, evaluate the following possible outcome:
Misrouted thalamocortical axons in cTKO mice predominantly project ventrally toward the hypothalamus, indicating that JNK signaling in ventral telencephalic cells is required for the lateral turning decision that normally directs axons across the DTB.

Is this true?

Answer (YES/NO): YES